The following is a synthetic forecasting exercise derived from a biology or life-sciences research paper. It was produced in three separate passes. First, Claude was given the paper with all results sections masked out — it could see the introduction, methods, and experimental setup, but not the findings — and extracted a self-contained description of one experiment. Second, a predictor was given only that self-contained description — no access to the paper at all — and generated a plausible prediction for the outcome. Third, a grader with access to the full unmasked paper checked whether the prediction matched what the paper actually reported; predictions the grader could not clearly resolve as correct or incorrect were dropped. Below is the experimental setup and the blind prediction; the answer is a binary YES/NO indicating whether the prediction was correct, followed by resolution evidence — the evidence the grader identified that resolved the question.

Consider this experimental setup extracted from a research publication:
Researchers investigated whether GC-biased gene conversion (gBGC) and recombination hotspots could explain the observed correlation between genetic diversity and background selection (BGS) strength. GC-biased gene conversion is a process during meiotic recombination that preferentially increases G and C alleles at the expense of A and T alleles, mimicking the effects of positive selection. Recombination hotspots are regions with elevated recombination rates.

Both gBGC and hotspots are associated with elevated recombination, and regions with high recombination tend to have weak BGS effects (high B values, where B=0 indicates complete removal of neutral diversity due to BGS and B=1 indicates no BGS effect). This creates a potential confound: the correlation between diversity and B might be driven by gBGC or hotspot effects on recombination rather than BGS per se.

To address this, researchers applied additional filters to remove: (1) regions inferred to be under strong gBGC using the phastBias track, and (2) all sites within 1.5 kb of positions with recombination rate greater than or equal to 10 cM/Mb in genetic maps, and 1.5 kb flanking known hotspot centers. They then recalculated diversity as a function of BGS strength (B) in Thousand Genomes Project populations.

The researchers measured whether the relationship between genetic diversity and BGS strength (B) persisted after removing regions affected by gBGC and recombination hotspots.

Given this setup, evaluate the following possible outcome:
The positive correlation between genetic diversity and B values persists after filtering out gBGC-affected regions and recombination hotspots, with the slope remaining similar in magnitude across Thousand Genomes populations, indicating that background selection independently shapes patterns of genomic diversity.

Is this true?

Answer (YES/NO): YES